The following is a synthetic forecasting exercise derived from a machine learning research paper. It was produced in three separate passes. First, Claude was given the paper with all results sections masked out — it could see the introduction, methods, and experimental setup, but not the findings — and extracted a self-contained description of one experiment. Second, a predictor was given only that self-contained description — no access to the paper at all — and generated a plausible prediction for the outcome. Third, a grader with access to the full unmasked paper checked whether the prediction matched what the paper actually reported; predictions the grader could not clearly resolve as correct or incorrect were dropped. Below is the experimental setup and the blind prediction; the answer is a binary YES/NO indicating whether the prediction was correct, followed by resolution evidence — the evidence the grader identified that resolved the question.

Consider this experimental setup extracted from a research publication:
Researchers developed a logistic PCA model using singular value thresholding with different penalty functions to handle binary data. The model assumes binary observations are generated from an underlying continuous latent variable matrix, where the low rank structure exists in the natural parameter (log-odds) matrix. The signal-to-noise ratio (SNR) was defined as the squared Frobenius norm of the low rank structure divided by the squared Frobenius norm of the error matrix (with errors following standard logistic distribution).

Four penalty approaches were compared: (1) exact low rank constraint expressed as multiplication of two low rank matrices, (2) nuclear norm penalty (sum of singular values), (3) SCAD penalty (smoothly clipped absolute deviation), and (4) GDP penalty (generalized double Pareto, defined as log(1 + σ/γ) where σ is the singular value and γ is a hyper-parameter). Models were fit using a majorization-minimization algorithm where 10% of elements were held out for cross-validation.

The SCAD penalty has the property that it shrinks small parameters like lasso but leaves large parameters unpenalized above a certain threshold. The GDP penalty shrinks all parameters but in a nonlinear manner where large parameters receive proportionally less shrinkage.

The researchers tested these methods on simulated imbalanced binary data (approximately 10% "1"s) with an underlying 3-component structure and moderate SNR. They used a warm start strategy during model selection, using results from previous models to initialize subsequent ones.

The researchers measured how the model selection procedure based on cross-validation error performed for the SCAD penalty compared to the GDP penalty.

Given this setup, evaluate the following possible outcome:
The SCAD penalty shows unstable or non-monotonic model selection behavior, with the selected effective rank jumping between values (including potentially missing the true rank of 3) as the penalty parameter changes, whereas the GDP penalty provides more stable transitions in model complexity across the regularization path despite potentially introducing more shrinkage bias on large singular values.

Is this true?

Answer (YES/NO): NO